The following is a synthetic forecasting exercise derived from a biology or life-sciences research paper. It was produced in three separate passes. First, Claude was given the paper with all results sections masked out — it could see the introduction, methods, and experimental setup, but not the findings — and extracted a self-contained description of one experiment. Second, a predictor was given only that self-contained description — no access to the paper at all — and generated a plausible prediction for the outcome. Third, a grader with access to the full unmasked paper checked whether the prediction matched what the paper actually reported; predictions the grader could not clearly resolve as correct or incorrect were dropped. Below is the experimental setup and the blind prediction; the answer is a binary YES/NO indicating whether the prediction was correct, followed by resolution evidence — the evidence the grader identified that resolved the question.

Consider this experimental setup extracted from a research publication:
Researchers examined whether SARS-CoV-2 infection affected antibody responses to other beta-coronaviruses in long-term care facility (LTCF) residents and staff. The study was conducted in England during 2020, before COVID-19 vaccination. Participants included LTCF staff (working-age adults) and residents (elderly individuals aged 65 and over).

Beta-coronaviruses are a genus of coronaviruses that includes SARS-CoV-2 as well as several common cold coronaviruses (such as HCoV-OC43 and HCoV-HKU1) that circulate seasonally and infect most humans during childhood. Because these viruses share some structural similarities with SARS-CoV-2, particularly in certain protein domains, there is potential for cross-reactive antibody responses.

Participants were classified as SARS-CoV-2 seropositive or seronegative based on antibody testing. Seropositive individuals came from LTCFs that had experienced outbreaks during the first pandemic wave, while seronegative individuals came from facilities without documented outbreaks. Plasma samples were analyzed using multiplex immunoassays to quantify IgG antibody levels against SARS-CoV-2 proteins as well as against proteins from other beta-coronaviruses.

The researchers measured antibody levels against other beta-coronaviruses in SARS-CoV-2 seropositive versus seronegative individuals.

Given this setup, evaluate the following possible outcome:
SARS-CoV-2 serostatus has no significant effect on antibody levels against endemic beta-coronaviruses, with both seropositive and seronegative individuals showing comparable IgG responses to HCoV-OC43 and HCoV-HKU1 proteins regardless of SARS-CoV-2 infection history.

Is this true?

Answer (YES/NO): NO